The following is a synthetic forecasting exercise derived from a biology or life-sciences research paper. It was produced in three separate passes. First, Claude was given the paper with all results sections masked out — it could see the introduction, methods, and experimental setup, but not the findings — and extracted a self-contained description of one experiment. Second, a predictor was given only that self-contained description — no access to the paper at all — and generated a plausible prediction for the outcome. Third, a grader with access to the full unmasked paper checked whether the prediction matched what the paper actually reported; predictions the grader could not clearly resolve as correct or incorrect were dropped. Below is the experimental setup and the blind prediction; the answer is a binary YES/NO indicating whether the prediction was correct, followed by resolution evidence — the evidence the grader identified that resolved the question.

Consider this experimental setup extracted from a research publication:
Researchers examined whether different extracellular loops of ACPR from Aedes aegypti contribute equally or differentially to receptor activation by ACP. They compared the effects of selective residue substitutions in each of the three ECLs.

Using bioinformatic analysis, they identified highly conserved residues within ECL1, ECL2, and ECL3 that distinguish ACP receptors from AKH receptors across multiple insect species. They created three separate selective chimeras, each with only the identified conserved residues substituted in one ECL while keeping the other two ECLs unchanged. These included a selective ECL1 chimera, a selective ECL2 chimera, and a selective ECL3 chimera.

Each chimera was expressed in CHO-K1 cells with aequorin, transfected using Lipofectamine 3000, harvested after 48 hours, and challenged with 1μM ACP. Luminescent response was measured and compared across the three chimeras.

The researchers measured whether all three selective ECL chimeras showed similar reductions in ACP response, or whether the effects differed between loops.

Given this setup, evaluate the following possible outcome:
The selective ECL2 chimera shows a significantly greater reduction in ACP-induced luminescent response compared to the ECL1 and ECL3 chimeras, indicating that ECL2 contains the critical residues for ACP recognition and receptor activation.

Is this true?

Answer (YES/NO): NO